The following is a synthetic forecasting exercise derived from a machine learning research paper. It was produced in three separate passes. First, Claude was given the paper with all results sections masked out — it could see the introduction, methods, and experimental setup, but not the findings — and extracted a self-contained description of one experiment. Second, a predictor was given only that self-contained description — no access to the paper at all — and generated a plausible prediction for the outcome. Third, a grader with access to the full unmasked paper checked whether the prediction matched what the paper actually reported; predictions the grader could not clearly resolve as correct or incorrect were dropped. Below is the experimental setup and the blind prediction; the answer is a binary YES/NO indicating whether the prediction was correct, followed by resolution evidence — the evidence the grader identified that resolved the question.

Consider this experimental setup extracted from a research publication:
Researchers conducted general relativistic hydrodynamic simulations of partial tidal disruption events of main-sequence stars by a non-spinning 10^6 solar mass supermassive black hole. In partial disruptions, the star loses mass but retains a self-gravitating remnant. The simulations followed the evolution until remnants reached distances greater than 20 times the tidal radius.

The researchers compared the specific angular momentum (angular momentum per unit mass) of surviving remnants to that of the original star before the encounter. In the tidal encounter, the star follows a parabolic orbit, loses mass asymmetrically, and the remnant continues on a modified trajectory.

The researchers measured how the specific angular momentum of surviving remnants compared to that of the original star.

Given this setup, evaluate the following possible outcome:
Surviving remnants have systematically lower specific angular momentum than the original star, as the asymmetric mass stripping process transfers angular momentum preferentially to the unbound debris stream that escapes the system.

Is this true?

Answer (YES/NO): NO